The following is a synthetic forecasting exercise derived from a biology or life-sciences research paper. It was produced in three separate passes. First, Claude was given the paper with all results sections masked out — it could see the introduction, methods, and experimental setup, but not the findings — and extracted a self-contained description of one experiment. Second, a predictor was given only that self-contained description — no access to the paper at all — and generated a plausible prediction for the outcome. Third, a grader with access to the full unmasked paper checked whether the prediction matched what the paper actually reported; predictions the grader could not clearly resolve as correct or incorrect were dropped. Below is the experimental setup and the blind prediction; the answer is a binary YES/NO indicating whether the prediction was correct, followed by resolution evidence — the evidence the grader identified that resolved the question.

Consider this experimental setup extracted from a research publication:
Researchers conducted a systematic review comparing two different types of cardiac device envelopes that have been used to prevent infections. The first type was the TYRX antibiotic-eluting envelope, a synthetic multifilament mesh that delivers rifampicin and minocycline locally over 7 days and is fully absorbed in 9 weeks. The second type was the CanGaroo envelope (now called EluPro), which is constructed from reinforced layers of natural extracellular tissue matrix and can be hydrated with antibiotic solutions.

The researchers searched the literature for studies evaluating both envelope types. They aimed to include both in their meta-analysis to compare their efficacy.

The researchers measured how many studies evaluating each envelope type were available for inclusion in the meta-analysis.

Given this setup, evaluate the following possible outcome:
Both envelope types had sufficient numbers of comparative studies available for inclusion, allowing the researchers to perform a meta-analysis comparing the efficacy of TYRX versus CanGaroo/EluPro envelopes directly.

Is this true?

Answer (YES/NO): NO